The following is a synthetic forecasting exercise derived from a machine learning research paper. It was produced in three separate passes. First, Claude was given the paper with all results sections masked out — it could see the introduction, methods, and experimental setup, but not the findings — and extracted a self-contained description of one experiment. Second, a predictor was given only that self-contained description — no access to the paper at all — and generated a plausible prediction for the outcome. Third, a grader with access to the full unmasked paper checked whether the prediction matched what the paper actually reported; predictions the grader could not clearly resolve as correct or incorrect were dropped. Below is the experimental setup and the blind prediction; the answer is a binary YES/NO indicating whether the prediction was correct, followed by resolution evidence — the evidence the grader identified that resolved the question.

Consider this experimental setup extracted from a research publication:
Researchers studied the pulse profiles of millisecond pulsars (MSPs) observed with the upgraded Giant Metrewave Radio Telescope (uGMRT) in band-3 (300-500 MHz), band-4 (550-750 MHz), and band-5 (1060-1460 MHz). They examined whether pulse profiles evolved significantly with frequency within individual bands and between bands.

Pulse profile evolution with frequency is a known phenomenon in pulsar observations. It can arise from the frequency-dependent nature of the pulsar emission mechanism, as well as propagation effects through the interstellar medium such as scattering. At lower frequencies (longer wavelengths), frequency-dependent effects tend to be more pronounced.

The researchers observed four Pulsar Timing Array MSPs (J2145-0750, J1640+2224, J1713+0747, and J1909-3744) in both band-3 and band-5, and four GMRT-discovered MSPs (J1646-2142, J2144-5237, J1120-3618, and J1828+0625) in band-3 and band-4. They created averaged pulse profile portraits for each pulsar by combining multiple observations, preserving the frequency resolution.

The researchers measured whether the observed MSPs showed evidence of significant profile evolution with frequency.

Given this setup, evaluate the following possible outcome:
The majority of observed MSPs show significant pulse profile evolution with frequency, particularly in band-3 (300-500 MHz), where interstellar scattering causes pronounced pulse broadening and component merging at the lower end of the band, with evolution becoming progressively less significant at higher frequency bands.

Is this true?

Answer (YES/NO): NO